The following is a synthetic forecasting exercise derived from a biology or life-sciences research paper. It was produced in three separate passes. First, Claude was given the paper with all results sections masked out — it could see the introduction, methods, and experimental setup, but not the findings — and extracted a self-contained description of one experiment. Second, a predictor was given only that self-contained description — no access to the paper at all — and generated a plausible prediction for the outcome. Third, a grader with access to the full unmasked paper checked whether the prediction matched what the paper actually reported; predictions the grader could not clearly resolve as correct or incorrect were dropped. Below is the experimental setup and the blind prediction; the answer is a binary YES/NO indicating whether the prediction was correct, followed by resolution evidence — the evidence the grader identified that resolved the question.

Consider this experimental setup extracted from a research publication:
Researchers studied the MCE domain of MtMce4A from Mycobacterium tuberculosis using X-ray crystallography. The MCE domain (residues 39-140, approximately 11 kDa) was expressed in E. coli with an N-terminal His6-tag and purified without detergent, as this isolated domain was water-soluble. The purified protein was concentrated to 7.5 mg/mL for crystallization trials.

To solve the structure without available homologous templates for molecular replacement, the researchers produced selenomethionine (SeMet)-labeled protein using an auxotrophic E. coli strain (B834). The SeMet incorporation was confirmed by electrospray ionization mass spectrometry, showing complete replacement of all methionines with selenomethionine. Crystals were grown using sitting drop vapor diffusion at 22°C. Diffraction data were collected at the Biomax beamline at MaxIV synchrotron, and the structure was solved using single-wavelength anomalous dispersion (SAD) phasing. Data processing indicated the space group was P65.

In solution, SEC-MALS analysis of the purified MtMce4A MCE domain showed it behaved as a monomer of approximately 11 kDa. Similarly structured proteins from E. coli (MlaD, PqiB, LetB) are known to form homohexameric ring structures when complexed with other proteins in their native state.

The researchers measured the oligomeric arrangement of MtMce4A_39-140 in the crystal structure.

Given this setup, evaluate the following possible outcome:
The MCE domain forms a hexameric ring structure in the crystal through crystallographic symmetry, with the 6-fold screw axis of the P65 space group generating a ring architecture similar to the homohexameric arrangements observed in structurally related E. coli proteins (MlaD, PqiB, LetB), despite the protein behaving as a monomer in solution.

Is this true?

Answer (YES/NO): NO